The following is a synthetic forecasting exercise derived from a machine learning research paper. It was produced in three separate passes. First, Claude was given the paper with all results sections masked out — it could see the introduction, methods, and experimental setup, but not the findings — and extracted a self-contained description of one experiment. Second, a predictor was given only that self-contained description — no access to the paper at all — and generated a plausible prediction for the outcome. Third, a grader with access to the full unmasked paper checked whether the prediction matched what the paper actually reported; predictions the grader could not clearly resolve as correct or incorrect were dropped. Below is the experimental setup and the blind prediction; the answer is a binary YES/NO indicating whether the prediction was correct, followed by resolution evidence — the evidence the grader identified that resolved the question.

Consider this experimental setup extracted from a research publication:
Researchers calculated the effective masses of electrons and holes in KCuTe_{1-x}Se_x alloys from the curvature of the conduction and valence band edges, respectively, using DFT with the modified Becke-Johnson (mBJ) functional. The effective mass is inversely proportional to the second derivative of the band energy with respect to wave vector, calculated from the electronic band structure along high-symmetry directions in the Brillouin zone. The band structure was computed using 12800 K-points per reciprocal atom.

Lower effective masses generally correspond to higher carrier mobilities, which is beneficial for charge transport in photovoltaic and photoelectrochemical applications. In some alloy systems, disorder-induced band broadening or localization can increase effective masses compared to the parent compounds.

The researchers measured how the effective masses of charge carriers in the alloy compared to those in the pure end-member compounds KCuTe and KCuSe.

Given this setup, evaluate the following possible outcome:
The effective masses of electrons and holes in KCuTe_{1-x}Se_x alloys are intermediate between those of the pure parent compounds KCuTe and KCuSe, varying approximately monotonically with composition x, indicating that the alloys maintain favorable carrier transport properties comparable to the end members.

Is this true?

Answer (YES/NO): NO